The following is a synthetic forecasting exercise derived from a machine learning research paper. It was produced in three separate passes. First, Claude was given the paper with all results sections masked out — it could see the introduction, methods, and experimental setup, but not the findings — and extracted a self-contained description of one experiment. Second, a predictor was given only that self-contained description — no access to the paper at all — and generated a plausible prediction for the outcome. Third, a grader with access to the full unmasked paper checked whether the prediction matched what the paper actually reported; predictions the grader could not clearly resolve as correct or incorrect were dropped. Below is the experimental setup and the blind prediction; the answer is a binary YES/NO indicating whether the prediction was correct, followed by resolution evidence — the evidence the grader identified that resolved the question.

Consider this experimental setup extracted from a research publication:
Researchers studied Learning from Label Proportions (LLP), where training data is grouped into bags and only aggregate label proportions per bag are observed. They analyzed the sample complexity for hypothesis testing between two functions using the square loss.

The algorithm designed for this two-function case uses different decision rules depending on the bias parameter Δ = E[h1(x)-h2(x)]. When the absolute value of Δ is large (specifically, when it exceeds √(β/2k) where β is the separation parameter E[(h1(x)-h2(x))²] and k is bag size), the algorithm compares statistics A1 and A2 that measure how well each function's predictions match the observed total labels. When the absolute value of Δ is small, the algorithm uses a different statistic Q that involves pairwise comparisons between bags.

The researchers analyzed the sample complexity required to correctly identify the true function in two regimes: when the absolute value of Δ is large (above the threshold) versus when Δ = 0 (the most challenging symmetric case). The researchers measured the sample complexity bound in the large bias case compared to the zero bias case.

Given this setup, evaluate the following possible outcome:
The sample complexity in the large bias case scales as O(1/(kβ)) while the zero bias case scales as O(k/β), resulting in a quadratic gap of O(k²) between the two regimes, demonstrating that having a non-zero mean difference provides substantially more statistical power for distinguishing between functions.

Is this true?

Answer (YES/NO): NO